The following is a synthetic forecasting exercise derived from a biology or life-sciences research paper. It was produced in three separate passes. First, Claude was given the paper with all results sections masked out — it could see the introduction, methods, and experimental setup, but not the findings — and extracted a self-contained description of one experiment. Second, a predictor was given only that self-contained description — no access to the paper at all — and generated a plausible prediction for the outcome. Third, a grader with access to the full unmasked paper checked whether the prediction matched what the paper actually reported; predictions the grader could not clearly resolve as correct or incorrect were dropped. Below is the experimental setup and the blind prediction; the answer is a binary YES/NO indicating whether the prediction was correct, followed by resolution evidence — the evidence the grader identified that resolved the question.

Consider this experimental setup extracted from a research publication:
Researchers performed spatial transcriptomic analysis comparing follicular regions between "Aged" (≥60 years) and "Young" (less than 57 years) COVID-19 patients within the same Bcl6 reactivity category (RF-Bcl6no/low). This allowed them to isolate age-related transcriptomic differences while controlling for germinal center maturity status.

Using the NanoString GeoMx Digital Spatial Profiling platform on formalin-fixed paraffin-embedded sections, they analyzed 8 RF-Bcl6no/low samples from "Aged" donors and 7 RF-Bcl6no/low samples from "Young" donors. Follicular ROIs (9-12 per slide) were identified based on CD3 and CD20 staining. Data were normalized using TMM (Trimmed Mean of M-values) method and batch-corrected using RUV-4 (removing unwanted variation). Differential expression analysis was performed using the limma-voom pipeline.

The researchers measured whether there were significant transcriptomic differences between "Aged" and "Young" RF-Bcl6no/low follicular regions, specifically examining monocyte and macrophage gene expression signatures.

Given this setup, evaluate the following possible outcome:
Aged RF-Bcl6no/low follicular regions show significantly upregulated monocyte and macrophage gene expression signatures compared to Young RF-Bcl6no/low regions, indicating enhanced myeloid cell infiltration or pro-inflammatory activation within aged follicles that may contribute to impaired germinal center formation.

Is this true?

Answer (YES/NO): YES